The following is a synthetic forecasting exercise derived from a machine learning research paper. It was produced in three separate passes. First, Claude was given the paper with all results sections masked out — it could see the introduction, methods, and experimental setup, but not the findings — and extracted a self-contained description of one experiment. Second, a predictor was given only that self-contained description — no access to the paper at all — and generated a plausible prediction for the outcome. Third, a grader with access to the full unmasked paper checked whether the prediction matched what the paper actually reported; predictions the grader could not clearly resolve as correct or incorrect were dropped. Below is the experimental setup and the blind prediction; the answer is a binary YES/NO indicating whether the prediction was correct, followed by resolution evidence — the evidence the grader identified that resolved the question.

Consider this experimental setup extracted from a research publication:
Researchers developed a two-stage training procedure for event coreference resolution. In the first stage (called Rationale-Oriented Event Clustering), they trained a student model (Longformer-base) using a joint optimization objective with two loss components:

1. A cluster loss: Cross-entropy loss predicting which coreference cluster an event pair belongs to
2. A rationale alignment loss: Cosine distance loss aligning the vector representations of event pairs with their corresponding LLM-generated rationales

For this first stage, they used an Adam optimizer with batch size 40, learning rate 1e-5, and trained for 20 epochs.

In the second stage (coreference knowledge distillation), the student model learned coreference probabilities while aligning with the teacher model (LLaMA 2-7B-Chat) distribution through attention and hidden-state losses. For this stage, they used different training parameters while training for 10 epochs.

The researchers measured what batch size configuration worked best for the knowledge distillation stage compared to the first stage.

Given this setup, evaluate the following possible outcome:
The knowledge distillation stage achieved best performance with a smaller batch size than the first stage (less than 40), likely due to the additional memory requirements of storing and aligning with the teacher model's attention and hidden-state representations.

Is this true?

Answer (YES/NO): YES